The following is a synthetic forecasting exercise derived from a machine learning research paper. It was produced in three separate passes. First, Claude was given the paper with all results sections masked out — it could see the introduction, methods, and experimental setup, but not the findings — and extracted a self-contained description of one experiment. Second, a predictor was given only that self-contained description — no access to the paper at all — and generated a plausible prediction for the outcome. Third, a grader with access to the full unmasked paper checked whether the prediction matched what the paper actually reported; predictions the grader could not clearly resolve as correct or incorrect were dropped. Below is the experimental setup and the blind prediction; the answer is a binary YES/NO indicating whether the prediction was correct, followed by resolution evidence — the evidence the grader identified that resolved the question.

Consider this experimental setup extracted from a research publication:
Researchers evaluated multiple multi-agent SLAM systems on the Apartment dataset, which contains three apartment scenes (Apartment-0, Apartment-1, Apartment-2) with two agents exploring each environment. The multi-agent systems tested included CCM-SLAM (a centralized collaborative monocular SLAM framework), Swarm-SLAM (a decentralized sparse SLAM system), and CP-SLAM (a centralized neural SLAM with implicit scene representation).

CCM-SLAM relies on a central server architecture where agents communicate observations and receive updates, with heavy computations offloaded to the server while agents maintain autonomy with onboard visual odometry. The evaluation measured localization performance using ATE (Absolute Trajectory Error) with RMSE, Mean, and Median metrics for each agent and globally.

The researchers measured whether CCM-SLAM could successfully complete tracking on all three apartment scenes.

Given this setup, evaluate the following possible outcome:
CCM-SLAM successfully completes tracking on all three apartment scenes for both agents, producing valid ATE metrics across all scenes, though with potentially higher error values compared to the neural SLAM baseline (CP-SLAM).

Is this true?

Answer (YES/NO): NO